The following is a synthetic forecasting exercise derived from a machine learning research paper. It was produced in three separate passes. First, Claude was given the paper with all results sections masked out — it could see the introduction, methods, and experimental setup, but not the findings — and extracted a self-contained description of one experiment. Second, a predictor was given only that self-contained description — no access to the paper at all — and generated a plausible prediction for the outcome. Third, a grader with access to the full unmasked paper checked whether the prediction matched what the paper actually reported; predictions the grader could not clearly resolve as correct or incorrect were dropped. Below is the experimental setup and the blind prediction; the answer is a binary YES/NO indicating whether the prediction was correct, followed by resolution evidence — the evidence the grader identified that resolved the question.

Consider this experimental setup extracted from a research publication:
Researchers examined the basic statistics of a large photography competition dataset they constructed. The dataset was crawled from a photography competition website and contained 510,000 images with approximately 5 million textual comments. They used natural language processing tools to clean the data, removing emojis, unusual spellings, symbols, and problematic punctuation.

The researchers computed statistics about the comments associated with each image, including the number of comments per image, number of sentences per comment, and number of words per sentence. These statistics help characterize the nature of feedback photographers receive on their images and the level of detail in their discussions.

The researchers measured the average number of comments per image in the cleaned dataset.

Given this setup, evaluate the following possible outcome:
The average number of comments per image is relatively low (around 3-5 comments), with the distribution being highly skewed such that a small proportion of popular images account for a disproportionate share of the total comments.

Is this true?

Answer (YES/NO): NO